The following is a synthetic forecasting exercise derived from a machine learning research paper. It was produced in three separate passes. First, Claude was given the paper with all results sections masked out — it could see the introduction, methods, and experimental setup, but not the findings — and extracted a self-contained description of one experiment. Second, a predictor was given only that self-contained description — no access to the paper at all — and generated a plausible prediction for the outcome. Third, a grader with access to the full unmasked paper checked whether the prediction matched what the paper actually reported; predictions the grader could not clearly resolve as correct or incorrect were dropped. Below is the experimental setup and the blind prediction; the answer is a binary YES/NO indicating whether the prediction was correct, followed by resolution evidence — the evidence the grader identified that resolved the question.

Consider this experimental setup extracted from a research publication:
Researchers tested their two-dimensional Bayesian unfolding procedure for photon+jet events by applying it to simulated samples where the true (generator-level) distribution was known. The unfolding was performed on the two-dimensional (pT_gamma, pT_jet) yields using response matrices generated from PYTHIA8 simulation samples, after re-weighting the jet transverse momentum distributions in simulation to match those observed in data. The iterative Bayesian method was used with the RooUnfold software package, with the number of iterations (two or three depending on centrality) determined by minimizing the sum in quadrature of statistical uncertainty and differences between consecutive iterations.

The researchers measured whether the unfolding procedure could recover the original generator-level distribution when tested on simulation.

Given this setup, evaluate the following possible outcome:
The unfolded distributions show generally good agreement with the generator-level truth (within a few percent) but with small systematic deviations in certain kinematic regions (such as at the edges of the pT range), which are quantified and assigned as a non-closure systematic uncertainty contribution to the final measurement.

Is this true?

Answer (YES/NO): NO